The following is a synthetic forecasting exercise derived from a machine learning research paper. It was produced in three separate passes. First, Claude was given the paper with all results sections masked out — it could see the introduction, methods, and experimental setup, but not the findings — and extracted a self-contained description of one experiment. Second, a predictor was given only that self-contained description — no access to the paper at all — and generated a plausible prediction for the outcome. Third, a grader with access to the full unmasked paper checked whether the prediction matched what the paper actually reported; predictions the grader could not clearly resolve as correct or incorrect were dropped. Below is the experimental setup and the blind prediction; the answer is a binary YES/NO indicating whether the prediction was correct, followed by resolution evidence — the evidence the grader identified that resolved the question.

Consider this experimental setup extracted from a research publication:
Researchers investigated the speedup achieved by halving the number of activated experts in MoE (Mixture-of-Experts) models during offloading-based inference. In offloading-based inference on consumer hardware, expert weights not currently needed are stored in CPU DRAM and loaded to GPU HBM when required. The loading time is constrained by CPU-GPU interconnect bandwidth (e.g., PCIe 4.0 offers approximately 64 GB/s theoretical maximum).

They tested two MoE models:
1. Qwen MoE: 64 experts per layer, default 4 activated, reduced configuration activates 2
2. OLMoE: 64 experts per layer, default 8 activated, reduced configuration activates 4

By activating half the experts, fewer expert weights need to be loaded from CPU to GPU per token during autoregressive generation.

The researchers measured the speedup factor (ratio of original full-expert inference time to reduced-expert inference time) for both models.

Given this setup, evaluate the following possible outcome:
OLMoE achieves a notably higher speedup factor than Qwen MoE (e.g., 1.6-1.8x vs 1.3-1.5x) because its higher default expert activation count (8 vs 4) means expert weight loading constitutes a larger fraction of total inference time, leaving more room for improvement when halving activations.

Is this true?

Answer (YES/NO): NO